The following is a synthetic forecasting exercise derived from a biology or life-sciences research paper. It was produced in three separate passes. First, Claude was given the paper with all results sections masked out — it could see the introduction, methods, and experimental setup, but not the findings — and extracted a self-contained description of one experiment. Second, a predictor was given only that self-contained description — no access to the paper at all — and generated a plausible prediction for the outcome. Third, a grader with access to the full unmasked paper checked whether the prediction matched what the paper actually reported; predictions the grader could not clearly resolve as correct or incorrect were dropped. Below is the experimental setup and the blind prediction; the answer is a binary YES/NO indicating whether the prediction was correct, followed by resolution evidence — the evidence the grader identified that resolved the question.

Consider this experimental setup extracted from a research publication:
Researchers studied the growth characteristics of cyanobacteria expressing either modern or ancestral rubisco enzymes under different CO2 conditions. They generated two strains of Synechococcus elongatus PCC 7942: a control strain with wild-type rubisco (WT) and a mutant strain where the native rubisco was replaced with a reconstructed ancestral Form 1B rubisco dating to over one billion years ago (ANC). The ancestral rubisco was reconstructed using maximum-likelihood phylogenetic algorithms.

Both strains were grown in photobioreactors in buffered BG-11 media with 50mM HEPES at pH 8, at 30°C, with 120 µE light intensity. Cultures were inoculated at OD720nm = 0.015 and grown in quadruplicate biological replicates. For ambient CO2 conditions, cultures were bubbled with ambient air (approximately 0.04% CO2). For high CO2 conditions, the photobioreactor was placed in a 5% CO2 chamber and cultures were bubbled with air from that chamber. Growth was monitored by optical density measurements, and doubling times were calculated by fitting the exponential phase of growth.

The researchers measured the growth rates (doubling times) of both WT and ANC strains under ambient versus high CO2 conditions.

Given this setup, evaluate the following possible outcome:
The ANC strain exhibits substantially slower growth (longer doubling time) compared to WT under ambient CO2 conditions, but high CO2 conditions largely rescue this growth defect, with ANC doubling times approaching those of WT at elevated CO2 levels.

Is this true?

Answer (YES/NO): YES